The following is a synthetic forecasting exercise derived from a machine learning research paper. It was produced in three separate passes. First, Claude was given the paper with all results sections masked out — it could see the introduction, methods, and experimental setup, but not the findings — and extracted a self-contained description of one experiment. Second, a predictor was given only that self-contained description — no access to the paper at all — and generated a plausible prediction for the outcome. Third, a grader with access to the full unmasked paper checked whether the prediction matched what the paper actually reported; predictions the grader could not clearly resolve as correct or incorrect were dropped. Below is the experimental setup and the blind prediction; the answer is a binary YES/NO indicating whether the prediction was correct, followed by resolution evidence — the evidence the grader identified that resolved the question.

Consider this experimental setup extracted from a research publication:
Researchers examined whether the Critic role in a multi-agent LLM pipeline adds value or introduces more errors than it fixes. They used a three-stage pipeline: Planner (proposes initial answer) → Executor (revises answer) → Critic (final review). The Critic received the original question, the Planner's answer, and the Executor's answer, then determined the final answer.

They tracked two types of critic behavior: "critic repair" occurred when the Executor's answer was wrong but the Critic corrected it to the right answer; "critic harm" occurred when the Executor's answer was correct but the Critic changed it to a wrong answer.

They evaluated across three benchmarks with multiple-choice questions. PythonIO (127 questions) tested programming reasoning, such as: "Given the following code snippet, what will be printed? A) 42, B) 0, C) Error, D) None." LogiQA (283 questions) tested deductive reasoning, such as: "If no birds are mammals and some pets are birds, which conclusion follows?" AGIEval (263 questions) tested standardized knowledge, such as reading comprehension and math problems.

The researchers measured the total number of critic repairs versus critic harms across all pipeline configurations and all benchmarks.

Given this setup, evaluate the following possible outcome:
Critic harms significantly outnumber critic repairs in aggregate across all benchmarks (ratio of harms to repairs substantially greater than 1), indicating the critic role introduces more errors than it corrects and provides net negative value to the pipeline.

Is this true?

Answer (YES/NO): NO